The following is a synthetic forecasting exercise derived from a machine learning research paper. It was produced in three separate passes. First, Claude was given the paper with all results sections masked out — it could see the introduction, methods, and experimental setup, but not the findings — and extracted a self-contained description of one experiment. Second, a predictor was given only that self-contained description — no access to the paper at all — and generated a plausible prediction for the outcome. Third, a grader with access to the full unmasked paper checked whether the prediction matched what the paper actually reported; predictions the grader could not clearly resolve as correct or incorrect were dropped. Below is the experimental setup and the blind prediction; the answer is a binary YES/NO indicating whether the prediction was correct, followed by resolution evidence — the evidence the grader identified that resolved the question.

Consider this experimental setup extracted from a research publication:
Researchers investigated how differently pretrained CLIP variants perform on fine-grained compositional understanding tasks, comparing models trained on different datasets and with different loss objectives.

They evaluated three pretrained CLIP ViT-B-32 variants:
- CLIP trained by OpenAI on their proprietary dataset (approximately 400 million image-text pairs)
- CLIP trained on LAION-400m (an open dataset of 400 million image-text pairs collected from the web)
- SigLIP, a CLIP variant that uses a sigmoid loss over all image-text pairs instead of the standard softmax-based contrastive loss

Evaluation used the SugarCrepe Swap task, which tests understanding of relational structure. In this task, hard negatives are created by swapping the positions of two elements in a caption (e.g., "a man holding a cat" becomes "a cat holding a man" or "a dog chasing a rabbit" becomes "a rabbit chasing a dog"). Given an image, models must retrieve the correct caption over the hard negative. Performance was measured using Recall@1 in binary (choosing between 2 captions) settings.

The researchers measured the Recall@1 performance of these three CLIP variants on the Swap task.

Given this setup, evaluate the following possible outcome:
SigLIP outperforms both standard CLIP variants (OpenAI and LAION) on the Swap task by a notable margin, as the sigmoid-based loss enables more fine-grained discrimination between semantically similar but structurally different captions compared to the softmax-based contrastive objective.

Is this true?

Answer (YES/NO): YES